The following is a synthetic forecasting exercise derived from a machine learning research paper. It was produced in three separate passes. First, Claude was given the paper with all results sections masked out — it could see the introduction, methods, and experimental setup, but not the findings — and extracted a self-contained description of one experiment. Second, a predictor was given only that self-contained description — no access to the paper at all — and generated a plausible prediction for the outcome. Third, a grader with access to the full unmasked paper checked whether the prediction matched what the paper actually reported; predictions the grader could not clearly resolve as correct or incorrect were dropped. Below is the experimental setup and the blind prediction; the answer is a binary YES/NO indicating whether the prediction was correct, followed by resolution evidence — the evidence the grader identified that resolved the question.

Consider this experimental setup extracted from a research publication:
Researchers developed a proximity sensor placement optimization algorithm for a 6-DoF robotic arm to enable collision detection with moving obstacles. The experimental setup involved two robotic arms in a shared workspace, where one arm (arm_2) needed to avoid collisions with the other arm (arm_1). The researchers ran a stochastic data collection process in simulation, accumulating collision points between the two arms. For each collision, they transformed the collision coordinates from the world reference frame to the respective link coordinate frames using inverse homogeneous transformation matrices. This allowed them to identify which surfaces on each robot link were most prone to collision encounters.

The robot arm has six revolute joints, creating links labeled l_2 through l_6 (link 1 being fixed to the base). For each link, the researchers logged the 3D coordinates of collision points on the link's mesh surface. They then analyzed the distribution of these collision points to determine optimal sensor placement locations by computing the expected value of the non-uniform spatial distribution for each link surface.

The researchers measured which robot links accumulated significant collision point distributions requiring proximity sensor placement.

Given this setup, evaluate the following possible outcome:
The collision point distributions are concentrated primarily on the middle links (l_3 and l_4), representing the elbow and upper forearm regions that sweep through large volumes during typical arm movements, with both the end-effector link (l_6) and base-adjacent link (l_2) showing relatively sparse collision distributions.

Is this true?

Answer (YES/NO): NO